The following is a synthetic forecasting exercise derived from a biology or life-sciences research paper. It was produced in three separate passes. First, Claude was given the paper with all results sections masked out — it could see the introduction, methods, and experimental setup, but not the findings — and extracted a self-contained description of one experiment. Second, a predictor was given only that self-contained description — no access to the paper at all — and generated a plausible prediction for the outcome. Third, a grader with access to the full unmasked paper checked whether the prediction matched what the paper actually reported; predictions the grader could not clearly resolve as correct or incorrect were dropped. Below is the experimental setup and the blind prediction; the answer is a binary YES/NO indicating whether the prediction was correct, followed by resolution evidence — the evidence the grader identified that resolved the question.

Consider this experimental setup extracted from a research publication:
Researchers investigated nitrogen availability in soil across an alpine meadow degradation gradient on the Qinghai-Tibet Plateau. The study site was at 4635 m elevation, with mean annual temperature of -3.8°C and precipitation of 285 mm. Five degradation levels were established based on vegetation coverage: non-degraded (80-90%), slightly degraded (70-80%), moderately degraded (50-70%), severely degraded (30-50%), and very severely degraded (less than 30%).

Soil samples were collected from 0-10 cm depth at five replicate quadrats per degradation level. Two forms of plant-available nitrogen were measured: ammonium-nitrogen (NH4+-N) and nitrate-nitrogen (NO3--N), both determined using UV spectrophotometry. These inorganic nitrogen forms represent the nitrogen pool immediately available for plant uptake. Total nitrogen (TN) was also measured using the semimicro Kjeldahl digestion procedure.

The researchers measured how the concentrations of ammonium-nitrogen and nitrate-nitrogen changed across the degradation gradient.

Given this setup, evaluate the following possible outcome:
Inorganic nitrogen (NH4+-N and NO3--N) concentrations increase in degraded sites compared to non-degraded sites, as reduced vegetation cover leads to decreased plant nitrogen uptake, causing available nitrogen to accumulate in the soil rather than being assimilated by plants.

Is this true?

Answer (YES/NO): NO